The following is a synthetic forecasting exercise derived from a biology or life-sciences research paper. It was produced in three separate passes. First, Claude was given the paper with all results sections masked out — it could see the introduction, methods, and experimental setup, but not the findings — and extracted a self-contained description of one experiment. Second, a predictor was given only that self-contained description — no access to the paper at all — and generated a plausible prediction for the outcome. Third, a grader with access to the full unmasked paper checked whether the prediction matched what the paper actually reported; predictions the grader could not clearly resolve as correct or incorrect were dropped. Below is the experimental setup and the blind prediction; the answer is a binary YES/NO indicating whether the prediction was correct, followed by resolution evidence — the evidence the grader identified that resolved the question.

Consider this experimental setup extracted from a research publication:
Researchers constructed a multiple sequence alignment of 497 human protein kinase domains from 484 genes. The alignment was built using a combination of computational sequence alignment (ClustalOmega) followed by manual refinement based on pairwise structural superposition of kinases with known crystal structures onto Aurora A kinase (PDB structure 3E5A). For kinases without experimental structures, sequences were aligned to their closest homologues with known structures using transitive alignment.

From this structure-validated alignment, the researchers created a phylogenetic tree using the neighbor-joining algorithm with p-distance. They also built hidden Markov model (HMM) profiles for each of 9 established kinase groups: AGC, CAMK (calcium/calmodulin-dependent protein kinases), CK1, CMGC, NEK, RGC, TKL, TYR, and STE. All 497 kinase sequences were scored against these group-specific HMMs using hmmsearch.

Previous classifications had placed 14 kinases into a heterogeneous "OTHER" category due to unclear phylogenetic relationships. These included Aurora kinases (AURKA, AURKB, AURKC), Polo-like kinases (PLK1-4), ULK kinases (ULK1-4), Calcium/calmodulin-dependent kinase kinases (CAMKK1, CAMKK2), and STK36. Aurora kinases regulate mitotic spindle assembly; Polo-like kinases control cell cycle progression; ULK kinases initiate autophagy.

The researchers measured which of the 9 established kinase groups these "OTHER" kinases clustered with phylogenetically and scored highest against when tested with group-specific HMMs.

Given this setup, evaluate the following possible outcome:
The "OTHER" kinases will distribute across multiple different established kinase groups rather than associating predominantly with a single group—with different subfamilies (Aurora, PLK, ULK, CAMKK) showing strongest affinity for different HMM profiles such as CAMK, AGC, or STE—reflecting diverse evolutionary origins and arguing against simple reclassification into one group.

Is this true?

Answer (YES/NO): NO